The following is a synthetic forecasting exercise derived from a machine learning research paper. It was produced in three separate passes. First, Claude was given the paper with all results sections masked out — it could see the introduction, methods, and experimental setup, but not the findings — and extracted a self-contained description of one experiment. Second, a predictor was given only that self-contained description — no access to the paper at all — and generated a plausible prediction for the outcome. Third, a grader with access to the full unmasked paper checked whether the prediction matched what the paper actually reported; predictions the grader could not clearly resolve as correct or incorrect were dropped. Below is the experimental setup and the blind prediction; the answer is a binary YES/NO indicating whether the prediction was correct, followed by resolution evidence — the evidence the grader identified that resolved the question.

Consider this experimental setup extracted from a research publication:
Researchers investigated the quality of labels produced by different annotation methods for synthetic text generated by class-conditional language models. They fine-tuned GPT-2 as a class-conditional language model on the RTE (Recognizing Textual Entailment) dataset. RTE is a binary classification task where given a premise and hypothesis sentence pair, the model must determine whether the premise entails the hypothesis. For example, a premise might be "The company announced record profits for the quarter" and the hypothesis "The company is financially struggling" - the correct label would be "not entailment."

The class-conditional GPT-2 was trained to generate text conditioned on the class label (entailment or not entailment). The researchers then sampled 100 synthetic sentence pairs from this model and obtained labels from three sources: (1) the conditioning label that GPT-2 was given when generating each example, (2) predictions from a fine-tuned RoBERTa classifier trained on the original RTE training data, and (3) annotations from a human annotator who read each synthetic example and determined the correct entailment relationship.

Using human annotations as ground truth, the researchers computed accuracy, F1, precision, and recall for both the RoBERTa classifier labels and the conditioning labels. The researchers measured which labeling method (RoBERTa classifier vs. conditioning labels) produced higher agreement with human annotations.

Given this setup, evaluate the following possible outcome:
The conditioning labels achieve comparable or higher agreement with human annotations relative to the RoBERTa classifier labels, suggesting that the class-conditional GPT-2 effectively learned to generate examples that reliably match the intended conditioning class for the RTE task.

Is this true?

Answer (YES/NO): NO